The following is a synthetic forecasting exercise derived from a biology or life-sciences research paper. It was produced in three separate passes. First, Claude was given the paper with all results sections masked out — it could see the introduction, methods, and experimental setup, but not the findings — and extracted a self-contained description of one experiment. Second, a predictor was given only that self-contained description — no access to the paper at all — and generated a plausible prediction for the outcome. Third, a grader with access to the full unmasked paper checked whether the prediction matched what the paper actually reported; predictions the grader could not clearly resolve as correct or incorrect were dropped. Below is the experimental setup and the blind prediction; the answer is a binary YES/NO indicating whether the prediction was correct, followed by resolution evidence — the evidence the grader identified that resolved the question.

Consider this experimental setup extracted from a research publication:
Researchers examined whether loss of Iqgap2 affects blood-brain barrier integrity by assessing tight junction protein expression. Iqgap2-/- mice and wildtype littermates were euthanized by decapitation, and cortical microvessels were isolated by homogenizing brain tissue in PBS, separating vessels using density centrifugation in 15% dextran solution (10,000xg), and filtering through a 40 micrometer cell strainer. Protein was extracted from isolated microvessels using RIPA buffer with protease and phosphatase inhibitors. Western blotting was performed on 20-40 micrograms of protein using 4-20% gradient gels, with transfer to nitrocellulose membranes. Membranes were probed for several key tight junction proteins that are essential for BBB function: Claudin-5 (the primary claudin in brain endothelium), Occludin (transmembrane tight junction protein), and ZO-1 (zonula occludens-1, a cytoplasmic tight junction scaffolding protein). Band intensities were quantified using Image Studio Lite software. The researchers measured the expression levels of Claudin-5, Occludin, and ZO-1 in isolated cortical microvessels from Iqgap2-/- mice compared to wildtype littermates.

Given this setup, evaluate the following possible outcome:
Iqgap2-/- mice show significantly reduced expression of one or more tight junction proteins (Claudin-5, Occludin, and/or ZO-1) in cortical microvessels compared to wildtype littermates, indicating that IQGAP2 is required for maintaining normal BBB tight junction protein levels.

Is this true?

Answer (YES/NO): NO